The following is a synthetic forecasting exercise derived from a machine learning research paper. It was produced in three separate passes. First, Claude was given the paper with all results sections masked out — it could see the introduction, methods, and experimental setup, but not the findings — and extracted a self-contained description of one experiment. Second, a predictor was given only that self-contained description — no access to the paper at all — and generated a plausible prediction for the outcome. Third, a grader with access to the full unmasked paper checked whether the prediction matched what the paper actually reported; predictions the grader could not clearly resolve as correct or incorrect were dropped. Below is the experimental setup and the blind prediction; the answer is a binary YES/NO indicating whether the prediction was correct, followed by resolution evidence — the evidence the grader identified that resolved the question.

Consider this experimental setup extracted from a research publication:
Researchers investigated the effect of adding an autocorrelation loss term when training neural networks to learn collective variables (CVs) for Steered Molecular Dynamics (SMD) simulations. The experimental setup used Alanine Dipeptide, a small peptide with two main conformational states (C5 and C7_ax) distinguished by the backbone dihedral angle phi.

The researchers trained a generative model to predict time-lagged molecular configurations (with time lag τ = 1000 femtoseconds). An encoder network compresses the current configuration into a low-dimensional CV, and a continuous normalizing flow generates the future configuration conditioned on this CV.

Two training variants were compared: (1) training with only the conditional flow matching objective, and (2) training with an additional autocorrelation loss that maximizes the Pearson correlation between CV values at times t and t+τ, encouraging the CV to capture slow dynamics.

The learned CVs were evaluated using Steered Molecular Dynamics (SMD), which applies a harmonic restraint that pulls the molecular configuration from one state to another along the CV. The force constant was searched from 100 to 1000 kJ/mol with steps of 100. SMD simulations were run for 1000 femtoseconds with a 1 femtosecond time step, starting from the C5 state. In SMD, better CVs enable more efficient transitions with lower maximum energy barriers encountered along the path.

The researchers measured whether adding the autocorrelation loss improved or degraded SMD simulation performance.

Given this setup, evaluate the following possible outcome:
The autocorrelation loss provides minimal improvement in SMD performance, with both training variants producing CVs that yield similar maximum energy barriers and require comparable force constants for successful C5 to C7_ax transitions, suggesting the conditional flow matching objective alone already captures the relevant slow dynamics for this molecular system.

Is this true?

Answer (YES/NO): NO